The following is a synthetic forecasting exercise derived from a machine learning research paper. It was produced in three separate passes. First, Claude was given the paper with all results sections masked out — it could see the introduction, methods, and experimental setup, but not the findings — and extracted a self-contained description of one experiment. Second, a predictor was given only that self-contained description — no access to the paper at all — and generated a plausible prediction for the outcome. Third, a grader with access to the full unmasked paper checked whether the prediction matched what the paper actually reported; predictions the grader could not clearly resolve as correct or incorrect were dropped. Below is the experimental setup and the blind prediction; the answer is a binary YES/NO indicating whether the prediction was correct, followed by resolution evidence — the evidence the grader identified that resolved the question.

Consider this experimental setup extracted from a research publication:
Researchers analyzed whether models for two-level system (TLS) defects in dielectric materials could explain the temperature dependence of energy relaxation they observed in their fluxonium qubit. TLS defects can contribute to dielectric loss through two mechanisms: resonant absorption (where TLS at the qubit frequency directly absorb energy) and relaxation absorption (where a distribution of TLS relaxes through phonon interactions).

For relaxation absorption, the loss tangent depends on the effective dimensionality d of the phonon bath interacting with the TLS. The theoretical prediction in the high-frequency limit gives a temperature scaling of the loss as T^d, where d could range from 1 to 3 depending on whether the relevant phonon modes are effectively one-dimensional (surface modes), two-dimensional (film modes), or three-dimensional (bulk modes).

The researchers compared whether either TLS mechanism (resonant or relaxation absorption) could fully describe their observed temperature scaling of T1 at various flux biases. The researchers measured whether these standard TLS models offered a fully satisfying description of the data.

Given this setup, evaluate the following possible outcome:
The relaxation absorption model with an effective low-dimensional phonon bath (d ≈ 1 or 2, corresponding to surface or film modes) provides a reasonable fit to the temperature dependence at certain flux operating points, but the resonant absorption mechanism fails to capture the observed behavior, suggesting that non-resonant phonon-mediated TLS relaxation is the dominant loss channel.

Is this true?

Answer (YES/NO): NO